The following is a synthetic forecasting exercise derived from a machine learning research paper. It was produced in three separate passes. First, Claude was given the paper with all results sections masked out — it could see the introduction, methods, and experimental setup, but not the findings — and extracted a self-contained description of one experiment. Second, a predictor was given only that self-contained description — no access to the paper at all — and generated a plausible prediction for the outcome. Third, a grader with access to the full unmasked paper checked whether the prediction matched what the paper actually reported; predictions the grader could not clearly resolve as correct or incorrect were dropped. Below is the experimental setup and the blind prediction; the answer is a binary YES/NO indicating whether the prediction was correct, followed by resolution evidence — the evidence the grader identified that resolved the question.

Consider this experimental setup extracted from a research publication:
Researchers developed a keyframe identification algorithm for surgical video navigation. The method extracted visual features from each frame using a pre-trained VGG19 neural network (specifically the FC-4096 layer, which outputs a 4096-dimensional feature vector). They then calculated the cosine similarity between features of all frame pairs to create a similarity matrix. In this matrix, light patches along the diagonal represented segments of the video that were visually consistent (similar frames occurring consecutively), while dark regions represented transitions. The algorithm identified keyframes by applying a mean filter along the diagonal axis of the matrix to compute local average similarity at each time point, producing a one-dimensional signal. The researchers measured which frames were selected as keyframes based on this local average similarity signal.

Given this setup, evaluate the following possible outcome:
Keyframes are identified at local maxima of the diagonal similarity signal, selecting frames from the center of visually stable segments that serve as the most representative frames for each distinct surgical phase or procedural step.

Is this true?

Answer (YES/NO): YES